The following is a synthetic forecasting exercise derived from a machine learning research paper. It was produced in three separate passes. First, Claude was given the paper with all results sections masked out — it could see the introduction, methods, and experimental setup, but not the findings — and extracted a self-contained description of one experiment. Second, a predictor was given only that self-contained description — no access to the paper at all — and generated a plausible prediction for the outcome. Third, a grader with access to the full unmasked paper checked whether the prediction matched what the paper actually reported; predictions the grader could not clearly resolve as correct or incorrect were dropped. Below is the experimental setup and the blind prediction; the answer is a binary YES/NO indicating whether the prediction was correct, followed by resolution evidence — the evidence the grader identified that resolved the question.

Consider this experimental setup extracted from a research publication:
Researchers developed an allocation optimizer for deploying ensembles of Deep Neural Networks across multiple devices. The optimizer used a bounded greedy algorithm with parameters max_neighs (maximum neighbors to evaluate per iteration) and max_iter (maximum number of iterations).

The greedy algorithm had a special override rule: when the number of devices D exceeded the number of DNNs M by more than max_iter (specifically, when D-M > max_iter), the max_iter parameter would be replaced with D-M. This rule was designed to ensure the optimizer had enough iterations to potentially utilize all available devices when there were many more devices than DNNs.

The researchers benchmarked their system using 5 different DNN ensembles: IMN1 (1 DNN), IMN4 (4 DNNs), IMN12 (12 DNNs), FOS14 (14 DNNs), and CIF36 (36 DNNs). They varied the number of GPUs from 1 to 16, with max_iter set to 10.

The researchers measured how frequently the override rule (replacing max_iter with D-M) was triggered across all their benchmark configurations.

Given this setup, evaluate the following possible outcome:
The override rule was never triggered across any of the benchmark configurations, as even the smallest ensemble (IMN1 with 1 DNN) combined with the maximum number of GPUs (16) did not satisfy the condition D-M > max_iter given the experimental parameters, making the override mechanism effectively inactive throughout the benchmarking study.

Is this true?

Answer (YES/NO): NO